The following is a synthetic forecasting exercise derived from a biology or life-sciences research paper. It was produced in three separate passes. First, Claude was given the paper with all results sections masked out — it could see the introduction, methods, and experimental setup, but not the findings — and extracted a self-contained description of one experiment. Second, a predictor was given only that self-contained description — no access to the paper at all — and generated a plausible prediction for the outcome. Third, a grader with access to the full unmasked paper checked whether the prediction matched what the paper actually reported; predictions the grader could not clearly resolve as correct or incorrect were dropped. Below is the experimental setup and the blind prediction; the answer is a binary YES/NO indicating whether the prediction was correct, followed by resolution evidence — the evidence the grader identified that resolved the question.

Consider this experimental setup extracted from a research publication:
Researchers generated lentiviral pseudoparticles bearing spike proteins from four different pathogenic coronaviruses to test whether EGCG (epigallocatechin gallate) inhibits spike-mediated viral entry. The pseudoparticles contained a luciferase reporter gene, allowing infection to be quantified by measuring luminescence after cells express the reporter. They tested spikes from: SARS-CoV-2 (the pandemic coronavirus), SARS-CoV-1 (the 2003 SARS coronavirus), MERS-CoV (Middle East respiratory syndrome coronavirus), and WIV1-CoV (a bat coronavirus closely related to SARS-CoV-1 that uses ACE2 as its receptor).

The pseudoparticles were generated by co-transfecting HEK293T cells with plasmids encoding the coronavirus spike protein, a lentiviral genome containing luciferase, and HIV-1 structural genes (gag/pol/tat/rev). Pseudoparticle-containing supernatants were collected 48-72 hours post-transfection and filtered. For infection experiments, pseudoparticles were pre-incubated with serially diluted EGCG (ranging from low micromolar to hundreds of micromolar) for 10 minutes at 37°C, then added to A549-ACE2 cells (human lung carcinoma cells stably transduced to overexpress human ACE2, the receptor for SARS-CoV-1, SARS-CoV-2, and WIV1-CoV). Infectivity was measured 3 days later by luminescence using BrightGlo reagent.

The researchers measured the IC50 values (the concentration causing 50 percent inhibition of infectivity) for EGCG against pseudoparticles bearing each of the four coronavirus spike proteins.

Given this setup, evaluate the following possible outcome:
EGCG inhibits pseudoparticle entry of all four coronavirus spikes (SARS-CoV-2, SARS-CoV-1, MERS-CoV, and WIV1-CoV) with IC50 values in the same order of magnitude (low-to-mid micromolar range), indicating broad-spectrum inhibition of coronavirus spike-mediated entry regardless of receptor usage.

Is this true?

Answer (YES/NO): NO